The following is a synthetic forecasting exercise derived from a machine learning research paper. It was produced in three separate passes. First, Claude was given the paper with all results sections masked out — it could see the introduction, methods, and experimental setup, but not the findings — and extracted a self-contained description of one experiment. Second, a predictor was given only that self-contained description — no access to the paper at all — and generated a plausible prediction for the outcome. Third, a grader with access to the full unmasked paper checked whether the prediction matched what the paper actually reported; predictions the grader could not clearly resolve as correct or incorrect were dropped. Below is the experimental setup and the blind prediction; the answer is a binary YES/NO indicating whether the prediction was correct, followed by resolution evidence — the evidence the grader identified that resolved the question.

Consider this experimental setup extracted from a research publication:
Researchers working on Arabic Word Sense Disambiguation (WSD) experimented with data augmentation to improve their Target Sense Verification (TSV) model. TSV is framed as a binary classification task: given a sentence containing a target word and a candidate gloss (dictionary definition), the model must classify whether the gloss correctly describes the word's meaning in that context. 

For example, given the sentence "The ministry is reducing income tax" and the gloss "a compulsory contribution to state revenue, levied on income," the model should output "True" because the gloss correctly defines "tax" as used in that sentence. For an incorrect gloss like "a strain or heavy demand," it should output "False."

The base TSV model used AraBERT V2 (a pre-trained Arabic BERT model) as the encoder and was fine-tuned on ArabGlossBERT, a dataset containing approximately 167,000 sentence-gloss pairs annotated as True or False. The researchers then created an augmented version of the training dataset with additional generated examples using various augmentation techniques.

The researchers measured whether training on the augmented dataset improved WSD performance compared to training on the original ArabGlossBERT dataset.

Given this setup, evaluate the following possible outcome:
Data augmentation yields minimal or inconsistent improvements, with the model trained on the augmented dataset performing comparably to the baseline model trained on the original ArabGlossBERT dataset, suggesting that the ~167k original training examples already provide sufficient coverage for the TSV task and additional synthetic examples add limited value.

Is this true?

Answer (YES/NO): YES